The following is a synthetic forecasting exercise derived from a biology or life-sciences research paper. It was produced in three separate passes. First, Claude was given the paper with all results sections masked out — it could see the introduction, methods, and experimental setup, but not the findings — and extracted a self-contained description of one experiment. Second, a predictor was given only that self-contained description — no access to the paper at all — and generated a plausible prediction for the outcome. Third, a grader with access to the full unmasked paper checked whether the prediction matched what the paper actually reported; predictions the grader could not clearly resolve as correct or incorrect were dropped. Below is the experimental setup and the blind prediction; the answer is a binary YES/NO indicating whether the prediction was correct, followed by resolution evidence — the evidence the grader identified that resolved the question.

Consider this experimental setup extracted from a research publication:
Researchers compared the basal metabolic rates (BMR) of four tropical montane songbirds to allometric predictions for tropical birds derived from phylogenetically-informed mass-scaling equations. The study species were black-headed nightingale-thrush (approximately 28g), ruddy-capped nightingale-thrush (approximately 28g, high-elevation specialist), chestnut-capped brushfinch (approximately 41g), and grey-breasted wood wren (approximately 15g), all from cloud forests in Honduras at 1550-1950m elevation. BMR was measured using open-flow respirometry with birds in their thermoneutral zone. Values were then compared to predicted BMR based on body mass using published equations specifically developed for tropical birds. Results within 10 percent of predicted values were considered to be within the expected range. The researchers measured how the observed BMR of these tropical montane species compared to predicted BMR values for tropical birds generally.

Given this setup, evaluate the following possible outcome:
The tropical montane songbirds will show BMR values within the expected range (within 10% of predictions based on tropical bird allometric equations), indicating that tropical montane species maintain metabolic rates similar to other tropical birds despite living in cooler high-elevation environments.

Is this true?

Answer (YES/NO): NO